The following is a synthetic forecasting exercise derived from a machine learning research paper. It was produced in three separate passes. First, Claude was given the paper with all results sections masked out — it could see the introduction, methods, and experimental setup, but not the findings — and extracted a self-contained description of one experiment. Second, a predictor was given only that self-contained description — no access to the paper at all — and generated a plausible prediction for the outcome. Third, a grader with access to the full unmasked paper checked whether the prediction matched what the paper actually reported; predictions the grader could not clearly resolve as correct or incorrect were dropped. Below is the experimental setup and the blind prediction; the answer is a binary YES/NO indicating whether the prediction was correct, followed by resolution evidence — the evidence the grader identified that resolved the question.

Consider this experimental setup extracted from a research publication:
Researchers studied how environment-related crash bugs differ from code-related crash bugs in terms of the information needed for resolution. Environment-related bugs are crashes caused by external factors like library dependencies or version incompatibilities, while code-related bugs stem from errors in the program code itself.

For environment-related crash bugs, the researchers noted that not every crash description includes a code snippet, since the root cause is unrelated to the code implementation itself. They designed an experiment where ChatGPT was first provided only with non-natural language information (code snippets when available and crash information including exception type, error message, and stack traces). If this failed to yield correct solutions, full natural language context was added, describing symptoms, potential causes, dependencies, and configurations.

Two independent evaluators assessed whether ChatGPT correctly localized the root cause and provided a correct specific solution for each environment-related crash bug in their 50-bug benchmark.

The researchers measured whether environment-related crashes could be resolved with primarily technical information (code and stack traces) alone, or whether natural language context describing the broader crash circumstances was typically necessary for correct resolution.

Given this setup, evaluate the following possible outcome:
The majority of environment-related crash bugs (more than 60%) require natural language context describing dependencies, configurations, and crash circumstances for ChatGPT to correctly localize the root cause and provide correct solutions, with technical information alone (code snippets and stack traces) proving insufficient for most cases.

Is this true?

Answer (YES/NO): YES